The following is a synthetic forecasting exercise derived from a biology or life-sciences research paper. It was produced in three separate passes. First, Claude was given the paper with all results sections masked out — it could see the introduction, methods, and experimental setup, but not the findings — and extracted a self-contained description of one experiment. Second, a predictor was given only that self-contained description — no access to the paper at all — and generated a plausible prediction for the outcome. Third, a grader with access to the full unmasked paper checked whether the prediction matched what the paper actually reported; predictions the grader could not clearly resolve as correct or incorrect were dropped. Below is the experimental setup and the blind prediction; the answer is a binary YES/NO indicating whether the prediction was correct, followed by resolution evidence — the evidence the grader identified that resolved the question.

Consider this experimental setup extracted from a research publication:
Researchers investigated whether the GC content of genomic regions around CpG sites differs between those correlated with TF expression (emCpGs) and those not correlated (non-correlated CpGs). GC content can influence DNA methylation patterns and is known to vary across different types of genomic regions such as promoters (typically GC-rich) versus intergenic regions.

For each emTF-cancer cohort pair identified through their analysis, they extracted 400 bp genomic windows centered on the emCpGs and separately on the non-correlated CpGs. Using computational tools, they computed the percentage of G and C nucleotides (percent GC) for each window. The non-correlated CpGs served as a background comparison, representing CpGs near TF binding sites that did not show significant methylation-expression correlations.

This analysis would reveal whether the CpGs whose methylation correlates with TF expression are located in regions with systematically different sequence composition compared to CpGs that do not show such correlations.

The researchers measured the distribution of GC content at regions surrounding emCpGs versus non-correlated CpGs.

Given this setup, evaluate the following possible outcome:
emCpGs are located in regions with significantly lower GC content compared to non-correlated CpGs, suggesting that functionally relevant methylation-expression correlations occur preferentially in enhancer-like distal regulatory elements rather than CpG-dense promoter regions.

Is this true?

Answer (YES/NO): NO